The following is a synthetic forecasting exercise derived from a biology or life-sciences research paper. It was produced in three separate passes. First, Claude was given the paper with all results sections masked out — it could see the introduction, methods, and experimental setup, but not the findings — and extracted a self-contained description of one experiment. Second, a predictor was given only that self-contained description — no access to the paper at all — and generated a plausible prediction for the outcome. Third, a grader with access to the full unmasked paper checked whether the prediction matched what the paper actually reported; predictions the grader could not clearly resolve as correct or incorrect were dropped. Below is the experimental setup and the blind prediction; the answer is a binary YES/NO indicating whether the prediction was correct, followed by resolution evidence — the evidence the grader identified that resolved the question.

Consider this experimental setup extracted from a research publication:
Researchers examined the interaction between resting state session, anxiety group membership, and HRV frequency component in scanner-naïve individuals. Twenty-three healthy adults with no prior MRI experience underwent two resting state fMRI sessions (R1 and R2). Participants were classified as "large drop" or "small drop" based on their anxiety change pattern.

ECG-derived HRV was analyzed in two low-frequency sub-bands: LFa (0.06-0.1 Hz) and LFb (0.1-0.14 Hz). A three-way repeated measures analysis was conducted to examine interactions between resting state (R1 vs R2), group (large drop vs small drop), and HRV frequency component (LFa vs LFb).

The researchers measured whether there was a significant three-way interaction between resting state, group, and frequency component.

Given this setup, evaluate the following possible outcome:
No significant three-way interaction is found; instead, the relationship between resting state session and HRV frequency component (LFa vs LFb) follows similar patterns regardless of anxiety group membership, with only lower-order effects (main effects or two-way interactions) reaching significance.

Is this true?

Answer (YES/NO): YES